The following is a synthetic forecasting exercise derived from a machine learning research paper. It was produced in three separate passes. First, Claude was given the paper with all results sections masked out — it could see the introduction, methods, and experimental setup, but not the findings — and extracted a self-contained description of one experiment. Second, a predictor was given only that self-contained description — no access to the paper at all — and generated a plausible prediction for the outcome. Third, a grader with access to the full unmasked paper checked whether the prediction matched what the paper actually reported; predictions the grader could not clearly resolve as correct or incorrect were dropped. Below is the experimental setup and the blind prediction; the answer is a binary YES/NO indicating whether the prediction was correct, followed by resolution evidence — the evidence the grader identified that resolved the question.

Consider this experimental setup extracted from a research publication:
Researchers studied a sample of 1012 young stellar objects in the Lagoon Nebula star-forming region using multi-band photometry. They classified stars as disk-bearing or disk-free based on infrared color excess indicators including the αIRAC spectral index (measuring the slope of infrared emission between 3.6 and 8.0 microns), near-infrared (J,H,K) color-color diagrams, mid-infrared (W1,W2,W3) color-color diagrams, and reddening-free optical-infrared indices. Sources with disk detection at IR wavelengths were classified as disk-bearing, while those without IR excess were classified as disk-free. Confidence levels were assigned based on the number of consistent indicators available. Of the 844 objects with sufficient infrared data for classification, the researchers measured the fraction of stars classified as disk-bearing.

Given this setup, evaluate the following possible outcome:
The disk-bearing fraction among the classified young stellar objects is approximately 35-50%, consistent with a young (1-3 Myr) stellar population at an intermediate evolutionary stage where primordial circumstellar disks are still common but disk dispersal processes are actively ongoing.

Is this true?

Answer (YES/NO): NO